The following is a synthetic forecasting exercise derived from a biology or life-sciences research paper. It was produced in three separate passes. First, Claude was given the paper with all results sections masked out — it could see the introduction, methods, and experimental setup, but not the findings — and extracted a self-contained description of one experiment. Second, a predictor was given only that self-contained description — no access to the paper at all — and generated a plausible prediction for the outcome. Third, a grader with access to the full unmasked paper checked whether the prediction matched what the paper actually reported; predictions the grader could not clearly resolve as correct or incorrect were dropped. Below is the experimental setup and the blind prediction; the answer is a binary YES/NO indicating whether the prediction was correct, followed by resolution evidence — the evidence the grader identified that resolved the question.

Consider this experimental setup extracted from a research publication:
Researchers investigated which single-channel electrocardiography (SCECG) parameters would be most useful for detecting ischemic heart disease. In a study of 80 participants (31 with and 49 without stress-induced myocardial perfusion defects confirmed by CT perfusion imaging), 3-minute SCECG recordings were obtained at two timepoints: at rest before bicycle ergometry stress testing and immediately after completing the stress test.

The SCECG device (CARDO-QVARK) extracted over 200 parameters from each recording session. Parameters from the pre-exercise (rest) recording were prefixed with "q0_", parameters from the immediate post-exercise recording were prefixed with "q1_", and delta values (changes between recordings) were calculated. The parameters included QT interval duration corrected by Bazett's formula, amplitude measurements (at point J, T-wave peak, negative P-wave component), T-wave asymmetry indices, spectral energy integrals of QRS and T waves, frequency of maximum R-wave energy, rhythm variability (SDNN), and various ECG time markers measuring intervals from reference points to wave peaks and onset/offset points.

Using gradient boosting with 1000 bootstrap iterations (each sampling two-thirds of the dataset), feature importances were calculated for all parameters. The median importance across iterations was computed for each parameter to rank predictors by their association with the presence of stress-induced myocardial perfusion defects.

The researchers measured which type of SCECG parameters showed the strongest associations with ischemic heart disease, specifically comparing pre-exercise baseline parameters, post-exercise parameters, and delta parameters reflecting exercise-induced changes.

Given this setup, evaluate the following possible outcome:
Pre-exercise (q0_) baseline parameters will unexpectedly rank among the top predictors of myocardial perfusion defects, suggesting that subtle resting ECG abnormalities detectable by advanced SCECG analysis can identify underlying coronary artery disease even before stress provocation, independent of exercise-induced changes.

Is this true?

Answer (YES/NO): YES